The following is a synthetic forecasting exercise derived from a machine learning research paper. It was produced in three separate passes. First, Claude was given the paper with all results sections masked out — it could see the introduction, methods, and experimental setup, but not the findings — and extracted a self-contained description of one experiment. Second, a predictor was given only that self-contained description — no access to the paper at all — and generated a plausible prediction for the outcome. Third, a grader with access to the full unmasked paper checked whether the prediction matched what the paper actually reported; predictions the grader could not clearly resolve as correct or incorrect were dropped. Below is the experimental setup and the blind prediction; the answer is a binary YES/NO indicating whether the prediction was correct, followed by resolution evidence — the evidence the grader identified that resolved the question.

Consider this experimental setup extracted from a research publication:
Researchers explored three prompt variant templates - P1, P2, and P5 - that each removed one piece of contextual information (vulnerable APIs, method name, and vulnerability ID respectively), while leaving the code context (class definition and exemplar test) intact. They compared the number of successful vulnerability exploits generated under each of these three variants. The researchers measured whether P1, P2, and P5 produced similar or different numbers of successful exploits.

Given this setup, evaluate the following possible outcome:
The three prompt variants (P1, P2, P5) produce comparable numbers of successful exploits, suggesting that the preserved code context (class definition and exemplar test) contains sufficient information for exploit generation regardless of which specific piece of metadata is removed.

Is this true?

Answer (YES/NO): YES